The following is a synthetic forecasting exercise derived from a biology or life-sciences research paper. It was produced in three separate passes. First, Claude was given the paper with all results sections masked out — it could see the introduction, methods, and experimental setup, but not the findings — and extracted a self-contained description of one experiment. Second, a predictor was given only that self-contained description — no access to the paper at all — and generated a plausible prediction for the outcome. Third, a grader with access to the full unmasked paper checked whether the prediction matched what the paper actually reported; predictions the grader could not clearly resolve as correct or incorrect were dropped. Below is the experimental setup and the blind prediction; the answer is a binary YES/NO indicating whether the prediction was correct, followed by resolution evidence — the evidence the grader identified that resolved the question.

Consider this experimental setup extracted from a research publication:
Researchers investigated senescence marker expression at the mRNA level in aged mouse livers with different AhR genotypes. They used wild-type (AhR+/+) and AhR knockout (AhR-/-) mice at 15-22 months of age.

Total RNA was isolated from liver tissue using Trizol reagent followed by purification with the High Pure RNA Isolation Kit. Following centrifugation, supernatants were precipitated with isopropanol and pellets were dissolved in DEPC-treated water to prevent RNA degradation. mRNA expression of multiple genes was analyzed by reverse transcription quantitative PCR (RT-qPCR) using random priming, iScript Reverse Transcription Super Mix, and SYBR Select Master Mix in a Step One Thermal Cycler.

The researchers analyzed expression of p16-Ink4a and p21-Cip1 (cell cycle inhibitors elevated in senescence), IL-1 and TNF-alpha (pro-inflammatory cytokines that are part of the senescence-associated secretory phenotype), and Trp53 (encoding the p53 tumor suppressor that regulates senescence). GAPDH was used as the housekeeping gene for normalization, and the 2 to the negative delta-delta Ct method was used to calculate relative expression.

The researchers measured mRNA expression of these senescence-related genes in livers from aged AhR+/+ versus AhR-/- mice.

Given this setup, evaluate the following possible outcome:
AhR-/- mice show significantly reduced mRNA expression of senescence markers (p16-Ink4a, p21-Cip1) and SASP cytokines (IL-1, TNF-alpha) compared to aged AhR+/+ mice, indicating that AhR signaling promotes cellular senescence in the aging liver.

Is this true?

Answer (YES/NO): NO